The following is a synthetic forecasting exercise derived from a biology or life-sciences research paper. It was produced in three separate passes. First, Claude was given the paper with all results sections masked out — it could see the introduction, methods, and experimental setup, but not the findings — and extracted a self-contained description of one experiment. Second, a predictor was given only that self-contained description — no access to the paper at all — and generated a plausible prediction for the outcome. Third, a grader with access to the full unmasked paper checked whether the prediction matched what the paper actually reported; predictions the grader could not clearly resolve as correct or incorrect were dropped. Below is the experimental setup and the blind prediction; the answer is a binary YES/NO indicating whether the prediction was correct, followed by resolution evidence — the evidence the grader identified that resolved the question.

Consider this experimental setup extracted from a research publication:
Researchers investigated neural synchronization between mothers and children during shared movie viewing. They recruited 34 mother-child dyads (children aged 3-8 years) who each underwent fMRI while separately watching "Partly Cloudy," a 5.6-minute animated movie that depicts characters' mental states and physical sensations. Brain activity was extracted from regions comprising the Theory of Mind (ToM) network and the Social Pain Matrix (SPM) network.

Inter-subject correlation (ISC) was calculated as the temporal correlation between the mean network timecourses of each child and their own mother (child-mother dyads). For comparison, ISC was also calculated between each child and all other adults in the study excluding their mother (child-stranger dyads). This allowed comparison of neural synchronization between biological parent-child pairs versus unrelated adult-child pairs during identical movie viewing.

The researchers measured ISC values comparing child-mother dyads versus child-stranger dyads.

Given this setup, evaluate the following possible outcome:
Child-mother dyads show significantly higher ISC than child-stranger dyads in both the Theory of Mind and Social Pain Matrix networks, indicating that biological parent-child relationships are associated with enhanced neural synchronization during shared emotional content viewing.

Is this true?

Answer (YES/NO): NO